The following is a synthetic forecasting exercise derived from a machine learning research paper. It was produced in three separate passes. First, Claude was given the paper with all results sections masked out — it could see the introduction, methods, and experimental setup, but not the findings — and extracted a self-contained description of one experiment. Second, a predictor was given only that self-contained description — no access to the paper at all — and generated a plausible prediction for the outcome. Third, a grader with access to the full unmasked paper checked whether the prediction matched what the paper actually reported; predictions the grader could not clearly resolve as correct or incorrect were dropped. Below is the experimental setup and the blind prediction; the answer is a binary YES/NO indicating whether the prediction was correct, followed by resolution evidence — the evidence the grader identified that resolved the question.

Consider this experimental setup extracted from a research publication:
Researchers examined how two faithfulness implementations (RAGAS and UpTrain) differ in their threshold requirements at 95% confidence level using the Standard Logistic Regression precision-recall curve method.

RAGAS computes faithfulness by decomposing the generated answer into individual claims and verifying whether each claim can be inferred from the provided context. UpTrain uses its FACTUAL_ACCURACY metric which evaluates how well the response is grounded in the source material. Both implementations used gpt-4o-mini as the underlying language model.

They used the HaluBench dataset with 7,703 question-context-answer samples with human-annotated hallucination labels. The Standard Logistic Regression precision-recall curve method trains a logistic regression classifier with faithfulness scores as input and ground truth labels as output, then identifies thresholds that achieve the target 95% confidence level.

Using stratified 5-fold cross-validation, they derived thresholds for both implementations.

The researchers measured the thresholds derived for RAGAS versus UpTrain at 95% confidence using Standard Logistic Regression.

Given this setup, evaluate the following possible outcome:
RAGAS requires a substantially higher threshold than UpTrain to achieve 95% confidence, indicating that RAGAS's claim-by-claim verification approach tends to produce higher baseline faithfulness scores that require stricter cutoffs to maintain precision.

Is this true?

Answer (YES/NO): NO